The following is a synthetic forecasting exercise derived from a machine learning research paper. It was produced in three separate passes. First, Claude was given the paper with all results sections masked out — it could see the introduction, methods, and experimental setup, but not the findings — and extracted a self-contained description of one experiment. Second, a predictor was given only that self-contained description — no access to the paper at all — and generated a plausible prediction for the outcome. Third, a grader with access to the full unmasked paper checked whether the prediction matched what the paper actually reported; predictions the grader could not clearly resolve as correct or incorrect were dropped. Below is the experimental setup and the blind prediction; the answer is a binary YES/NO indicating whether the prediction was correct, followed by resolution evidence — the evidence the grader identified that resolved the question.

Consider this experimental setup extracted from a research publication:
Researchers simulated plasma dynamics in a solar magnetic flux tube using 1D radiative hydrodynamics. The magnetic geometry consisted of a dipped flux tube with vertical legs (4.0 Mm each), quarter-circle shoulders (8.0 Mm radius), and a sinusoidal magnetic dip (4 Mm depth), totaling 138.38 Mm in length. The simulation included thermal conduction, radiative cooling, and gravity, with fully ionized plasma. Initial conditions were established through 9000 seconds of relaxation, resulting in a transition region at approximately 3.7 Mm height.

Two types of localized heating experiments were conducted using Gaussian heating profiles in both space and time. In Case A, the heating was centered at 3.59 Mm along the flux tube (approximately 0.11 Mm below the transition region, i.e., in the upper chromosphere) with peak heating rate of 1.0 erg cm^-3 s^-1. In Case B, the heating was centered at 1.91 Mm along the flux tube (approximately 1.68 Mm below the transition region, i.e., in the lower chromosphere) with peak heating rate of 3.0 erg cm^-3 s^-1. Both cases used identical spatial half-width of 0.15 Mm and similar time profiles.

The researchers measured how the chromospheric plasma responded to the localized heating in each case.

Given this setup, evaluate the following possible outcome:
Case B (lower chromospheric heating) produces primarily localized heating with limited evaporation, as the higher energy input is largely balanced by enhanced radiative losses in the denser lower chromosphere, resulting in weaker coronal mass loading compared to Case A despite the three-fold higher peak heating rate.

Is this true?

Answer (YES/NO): NO